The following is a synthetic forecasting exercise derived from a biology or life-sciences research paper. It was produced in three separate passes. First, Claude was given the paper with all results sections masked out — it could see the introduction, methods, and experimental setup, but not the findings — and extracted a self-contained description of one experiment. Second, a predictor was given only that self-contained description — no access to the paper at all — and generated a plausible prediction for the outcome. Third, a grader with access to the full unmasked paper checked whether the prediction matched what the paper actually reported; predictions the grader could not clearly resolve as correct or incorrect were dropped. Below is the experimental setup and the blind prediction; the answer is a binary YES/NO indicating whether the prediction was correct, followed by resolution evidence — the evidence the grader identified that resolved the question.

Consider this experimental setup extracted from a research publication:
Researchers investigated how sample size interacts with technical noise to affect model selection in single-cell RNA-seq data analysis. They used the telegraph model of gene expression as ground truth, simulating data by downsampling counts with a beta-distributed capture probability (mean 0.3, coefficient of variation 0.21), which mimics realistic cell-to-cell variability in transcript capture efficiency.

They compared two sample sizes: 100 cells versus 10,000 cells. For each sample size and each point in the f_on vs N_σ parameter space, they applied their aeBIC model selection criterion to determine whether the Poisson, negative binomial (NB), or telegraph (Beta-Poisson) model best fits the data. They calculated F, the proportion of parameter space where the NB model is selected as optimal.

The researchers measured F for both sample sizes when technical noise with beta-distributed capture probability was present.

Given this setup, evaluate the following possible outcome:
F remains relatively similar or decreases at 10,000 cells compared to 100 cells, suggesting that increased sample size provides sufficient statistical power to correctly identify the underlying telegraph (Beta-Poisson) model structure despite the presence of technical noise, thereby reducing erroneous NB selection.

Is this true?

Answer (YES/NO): NO